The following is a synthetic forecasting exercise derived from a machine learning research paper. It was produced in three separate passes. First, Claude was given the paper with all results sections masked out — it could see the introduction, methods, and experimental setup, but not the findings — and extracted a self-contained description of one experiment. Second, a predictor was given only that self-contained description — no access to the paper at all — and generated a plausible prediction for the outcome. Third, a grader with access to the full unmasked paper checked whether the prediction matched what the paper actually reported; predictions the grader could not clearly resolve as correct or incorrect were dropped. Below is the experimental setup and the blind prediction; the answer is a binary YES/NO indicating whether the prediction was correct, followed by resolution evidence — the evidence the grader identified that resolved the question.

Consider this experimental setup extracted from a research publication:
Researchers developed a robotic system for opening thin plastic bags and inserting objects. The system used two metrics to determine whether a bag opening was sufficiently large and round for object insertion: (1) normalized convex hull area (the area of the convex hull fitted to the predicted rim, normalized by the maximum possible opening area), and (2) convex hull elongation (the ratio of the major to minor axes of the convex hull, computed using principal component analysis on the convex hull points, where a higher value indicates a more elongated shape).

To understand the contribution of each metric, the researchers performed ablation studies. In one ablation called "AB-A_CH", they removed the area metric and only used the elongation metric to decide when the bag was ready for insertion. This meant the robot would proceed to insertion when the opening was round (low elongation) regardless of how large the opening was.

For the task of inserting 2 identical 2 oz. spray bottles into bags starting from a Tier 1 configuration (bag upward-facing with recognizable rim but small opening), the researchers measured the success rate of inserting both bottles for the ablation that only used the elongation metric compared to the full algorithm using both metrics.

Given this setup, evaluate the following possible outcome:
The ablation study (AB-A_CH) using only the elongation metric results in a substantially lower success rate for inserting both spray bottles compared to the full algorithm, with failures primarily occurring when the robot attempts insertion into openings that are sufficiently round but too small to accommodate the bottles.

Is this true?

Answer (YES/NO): YES